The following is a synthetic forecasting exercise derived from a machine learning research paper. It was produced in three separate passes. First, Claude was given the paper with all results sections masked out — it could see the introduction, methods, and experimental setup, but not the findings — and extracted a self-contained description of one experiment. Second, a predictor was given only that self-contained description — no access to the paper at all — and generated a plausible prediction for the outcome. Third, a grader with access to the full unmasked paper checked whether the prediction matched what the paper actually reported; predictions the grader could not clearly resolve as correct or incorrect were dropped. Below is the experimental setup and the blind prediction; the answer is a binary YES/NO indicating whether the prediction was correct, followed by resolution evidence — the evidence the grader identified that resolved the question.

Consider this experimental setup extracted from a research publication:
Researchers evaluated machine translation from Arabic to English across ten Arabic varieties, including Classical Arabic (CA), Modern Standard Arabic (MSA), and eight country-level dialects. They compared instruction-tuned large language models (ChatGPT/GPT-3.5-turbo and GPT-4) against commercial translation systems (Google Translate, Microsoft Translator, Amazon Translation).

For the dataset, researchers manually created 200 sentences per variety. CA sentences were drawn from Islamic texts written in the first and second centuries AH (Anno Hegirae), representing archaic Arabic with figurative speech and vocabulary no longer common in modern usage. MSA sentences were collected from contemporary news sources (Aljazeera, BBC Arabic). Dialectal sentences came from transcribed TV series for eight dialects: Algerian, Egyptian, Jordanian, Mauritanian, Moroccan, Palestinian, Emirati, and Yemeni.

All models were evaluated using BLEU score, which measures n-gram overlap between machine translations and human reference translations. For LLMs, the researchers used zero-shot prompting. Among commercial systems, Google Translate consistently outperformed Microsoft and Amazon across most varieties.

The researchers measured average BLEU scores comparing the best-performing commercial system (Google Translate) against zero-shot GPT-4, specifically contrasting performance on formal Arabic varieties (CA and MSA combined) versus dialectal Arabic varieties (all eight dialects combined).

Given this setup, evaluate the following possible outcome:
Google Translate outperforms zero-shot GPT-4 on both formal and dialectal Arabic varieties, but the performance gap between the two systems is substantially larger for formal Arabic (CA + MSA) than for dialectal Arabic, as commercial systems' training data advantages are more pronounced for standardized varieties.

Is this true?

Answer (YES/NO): NO